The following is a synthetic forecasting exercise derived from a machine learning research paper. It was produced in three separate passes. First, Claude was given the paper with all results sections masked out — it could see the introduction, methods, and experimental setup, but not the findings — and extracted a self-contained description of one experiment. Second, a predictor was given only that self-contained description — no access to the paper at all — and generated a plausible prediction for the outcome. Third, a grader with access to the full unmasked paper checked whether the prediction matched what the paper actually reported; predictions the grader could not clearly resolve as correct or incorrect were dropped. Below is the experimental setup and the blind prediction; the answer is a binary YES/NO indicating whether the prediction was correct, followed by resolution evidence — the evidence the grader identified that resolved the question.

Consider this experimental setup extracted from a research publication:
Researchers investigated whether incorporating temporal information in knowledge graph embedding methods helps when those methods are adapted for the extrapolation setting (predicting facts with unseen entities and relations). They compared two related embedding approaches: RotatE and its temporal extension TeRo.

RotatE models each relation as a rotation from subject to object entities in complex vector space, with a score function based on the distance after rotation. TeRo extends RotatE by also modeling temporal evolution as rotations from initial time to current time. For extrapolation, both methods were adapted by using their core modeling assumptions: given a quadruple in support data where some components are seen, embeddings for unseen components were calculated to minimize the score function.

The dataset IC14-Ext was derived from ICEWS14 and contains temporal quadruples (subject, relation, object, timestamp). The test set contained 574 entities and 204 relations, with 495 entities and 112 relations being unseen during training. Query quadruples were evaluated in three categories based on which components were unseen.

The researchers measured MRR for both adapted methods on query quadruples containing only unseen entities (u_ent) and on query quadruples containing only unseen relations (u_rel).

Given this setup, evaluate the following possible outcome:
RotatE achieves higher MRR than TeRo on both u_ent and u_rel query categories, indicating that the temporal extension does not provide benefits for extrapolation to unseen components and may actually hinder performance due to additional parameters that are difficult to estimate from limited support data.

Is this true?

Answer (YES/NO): YES